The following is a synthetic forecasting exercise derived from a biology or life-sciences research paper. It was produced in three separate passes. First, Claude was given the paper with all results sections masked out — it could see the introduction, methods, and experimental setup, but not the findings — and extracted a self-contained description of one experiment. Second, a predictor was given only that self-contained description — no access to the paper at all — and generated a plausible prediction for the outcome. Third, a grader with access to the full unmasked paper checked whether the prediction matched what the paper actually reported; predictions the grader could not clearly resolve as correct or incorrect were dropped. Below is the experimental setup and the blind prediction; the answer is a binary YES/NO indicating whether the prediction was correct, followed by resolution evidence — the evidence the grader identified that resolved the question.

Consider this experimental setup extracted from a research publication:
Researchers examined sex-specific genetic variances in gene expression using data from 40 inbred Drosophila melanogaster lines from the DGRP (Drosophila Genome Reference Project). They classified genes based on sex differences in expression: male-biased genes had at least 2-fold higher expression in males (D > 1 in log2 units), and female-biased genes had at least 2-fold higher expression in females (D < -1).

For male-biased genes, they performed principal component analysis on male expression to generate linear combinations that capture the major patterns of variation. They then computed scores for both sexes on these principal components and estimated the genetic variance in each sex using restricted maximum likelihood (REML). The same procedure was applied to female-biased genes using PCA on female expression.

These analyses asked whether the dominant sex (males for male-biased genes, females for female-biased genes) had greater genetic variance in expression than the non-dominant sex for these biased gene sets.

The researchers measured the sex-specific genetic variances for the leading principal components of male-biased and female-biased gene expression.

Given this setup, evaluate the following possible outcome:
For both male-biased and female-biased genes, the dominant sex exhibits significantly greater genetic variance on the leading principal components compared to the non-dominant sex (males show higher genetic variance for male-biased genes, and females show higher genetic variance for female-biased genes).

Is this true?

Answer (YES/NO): YES